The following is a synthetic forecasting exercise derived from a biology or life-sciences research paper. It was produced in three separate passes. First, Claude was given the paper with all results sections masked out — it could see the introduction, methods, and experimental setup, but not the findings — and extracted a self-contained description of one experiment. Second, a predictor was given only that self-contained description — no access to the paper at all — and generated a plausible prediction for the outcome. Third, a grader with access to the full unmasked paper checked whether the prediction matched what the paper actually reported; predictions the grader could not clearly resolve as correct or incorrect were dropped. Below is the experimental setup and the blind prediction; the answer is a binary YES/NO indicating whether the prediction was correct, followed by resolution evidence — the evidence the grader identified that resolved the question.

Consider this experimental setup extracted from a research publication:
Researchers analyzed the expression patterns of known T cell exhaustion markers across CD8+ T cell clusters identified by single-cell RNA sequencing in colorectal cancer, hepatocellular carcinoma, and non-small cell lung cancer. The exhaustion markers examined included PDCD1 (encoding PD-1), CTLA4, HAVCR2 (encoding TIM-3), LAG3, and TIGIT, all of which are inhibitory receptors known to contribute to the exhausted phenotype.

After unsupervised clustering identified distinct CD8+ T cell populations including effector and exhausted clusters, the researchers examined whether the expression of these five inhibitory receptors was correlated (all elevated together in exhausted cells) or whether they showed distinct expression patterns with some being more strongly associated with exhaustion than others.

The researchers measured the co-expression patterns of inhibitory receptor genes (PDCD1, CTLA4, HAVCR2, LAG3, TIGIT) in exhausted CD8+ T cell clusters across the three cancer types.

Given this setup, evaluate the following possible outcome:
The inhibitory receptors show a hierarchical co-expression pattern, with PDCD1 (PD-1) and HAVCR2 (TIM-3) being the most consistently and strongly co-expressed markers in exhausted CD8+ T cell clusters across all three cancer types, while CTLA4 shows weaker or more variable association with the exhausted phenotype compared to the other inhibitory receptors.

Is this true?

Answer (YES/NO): NO